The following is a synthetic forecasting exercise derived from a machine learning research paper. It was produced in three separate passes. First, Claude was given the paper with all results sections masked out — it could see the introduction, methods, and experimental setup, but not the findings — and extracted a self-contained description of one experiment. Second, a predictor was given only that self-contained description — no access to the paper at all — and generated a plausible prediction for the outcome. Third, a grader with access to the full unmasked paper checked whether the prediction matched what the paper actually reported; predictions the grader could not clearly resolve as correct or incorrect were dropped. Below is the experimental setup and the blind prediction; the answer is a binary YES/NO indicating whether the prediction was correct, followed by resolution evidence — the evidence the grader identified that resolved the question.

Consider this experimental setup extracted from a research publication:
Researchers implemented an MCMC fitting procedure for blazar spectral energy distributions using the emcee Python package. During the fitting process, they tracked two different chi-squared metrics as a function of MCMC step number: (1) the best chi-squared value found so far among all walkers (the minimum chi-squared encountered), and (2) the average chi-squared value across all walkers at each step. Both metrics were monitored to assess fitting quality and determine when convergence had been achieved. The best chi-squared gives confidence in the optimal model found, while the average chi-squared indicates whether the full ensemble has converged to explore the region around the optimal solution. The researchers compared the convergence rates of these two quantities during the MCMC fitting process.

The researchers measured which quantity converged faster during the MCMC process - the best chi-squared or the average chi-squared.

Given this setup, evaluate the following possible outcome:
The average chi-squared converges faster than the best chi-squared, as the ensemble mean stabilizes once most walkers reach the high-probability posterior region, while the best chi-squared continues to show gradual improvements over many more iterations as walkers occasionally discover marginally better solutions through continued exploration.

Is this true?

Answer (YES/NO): NO